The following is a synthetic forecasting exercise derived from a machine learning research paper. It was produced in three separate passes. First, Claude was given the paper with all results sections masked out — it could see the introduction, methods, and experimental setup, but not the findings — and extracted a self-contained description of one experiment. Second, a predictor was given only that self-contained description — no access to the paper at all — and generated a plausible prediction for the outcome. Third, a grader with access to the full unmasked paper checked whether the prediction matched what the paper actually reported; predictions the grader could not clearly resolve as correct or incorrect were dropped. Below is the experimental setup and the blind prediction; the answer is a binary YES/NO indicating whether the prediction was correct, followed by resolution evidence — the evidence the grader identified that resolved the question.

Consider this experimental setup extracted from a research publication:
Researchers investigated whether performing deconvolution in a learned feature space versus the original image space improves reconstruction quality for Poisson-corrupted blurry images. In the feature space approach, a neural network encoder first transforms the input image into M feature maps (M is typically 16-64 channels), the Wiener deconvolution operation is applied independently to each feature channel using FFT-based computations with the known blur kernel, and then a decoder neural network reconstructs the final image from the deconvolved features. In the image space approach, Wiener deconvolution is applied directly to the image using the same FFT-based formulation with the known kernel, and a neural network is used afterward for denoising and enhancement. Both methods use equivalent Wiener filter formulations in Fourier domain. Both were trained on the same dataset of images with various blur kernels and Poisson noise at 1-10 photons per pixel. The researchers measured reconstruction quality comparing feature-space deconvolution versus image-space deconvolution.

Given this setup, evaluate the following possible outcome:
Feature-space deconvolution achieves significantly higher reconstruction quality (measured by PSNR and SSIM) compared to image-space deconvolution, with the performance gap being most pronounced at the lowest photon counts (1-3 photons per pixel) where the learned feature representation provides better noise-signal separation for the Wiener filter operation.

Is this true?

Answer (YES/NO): NO